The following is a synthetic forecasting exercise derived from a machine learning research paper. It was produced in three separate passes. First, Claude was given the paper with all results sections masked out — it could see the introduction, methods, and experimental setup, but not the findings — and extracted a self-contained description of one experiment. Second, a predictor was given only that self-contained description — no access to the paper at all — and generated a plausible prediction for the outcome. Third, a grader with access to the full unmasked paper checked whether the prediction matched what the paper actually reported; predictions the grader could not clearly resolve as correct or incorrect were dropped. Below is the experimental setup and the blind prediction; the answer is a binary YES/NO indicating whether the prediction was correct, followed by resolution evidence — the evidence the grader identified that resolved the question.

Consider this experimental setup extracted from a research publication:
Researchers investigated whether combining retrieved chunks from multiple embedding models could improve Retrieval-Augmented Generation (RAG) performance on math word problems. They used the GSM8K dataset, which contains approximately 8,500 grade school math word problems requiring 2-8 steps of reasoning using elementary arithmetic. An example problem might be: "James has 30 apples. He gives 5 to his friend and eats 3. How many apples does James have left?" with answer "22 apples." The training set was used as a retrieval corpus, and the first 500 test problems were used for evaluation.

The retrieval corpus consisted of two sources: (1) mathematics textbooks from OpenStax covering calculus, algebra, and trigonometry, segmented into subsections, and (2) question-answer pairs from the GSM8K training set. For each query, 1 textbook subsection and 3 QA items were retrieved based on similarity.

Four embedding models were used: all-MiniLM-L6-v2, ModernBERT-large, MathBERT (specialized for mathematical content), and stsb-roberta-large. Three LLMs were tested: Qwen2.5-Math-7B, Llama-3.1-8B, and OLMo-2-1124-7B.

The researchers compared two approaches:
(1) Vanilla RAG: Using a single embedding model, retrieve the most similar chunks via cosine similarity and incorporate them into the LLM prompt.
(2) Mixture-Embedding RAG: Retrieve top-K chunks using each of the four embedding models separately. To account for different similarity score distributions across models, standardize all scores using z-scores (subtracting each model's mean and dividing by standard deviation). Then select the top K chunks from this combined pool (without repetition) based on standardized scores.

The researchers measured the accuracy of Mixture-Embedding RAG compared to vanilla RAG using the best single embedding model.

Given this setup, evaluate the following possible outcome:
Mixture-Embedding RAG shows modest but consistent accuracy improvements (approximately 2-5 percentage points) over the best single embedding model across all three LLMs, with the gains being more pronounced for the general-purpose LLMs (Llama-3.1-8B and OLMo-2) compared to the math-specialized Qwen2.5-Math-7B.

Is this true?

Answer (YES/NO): NO